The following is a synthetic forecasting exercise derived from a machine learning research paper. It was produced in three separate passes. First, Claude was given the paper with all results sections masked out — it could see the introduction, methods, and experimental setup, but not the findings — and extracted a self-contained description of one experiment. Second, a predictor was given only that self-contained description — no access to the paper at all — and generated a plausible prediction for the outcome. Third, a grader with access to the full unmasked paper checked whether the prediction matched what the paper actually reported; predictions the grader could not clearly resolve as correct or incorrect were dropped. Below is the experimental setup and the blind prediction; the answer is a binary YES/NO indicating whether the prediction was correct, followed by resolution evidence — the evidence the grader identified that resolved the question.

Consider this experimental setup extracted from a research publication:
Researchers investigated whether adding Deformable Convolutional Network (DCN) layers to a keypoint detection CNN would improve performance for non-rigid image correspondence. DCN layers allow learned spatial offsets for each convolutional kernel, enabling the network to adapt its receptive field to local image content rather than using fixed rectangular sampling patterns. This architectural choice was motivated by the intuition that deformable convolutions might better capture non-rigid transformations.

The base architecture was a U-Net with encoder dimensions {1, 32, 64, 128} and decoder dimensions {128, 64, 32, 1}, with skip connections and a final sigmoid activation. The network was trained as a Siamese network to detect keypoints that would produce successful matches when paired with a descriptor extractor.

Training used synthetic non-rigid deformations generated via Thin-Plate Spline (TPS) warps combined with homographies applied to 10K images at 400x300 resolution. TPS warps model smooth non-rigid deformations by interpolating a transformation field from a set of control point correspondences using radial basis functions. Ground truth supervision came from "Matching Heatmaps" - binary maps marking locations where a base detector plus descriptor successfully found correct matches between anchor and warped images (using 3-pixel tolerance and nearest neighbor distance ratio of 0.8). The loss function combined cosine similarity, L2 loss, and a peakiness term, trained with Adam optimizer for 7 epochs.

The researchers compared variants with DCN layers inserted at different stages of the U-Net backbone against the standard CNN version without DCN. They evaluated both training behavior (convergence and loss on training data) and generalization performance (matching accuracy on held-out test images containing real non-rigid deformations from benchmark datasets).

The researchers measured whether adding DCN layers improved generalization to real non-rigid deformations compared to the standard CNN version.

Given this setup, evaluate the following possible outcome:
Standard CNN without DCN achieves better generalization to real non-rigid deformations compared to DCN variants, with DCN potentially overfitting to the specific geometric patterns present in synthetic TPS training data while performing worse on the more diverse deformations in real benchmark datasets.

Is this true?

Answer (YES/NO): YES